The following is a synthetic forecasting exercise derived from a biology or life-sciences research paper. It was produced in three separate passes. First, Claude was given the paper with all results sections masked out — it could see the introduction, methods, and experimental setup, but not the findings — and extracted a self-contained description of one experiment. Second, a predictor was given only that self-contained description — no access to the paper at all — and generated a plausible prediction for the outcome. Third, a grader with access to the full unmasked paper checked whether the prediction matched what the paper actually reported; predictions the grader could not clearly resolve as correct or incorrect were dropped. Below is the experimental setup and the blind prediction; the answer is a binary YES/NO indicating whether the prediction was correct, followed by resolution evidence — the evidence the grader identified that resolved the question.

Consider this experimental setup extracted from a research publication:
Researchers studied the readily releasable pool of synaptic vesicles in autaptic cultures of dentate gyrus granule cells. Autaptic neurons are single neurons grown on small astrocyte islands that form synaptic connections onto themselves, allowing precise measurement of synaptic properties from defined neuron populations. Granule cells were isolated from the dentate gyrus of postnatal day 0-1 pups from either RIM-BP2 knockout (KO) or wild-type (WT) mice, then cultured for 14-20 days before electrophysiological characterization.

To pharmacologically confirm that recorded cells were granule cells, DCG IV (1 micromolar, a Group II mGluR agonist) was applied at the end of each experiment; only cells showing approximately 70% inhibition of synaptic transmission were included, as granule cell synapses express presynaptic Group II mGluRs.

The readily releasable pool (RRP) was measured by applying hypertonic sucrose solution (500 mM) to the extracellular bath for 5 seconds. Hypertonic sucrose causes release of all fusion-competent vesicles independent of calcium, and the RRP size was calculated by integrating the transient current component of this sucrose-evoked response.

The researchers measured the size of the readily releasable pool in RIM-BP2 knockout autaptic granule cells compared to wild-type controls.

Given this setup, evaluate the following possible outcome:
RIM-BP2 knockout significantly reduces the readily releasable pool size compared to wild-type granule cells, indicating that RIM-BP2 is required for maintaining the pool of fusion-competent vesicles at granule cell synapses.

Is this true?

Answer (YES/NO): YES